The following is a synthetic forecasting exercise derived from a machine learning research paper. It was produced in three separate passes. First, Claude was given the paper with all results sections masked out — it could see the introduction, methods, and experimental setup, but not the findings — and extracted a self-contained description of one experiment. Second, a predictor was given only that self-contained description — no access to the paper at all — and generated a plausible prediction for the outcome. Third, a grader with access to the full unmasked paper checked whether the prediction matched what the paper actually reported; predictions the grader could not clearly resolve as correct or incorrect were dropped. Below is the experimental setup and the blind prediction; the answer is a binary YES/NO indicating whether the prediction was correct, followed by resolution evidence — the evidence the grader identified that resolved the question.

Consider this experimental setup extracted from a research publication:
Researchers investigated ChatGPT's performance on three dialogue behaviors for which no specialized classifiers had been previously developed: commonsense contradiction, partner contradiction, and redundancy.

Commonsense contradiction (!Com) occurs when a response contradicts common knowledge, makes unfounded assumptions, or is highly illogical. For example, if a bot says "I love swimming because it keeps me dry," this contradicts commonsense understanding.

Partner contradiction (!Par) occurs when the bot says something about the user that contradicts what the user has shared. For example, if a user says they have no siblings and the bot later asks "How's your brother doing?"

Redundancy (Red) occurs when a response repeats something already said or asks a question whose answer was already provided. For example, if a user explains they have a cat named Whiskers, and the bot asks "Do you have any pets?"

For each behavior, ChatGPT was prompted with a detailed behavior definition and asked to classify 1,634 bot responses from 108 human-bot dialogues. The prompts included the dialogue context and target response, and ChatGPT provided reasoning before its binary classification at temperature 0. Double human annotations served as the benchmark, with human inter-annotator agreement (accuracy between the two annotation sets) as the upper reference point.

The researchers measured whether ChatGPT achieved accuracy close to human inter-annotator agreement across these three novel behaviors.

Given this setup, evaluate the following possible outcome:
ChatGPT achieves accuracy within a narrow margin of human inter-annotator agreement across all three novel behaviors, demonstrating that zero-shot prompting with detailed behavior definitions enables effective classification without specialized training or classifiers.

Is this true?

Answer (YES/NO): NO